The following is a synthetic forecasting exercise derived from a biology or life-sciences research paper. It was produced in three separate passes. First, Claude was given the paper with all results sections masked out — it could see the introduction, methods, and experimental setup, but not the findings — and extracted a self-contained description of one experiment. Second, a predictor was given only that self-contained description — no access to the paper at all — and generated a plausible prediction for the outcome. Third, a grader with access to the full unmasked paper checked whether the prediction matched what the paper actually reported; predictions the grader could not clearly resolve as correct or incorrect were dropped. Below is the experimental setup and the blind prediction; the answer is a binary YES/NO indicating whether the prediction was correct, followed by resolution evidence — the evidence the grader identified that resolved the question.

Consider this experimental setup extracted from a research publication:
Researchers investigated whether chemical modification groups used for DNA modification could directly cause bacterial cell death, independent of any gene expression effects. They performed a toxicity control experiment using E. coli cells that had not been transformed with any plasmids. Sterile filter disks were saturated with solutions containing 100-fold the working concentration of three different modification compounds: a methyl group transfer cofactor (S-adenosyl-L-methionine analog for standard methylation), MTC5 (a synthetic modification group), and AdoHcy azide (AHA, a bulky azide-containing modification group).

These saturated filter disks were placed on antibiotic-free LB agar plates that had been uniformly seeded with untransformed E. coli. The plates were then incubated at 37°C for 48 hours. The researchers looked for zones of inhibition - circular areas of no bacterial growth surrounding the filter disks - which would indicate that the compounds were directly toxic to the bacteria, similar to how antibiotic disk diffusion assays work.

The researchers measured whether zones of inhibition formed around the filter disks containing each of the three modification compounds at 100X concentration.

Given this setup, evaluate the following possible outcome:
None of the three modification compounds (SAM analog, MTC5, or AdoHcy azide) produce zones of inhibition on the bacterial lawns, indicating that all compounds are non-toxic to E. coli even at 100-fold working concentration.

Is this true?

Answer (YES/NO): YES